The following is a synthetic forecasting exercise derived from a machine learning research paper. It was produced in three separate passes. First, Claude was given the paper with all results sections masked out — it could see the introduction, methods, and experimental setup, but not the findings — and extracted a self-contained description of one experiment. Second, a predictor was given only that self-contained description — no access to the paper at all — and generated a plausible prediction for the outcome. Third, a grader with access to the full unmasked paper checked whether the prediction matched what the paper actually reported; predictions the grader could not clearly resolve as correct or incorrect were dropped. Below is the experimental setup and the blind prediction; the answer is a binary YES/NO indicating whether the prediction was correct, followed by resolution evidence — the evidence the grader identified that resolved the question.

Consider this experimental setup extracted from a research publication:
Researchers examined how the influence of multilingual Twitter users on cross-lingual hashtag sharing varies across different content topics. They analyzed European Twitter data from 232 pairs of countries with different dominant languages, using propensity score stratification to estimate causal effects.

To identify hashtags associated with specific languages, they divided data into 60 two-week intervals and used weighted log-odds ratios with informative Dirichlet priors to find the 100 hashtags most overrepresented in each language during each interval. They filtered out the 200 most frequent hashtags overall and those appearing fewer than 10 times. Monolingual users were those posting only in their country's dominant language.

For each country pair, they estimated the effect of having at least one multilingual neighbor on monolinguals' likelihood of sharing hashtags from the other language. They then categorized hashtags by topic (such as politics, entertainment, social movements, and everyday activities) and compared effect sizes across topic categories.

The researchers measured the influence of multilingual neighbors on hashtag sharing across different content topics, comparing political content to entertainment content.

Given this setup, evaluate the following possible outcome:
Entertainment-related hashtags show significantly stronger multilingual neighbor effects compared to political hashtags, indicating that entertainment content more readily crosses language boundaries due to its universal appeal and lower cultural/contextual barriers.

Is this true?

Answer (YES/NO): NO